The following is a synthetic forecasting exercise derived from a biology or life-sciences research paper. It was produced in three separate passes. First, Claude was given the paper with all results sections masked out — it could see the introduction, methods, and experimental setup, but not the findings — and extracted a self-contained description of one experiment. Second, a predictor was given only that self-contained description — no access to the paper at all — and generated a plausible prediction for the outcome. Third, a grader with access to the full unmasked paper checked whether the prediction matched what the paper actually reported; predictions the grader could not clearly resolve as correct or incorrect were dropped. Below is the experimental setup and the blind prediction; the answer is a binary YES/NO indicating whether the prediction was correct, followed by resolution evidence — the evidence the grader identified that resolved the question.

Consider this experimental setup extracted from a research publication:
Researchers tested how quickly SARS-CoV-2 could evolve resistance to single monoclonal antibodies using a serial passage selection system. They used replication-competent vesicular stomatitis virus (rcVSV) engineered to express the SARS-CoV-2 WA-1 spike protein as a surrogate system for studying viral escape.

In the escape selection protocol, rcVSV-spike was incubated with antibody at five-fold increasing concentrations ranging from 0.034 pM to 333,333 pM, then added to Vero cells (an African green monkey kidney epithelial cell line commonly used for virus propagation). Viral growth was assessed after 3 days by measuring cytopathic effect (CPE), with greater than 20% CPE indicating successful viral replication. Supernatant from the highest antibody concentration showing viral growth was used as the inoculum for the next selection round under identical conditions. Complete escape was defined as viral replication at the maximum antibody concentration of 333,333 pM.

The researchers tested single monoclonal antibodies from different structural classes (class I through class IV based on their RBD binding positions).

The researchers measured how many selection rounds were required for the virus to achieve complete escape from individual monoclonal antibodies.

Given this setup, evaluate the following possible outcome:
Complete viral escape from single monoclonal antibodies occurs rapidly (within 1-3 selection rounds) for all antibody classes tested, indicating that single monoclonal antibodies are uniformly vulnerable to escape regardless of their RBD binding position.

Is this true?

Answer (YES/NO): YES